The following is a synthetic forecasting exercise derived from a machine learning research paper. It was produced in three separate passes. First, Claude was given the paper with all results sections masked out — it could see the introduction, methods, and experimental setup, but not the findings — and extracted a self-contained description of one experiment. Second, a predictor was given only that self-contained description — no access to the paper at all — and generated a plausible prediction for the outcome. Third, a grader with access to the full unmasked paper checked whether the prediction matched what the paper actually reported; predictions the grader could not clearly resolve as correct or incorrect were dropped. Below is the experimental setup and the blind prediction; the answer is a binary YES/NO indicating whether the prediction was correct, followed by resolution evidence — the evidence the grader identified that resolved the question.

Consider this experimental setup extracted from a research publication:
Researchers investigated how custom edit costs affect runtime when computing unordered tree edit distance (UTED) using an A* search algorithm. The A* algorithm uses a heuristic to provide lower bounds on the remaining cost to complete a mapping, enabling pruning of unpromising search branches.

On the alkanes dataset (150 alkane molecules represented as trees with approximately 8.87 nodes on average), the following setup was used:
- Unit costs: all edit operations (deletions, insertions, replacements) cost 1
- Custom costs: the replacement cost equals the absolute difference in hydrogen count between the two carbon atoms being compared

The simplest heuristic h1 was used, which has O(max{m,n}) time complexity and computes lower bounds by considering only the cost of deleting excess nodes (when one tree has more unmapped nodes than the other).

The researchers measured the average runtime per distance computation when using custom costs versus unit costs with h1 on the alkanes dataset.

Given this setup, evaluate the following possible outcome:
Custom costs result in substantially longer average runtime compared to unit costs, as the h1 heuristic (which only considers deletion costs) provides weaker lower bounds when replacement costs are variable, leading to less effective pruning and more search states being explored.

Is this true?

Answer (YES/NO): NO